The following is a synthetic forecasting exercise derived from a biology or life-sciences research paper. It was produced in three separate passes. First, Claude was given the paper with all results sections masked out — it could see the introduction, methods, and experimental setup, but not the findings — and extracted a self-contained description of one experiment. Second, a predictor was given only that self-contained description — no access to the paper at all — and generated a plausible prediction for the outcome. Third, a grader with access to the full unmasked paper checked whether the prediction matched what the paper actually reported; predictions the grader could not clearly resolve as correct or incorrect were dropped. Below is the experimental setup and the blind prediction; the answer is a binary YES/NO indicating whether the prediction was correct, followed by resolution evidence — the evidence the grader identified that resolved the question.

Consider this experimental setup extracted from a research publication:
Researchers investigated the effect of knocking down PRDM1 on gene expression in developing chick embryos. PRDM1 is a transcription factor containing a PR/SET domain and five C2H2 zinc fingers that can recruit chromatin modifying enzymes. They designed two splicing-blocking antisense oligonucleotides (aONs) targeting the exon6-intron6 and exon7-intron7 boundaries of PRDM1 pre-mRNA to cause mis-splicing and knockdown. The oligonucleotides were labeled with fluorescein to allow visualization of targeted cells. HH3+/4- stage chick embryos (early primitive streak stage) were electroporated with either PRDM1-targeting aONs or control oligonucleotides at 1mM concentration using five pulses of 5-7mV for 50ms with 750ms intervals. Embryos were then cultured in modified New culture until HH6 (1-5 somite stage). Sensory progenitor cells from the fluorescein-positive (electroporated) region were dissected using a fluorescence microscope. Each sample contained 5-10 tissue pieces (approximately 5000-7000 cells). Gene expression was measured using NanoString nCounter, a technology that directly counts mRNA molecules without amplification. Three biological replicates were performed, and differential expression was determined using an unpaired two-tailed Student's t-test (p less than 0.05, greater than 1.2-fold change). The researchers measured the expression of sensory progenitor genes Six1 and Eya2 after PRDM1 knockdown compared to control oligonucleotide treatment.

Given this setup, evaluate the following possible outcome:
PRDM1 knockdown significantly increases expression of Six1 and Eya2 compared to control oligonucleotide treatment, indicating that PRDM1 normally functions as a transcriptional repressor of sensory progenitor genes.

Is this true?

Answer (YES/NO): NO